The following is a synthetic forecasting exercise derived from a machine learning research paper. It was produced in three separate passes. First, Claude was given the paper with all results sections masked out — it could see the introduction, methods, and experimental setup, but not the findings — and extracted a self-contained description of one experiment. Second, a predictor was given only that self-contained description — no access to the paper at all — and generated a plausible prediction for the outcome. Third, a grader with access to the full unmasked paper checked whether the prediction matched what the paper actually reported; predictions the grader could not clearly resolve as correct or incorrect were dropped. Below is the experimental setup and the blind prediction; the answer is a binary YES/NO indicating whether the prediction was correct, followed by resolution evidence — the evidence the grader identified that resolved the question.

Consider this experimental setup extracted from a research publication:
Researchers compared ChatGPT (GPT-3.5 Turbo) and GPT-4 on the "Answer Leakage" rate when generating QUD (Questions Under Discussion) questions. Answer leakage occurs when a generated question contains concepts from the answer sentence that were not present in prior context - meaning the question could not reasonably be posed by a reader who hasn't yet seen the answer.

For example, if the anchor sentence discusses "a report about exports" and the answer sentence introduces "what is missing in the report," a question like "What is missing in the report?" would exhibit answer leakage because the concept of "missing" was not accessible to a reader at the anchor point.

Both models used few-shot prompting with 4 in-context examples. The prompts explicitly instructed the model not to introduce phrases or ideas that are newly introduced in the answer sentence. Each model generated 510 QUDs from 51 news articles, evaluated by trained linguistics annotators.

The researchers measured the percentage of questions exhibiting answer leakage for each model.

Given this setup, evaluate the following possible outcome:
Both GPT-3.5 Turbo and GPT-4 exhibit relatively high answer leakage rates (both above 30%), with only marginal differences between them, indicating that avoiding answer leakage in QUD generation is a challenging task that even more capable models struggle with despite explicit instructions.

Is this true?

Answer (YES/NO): YES